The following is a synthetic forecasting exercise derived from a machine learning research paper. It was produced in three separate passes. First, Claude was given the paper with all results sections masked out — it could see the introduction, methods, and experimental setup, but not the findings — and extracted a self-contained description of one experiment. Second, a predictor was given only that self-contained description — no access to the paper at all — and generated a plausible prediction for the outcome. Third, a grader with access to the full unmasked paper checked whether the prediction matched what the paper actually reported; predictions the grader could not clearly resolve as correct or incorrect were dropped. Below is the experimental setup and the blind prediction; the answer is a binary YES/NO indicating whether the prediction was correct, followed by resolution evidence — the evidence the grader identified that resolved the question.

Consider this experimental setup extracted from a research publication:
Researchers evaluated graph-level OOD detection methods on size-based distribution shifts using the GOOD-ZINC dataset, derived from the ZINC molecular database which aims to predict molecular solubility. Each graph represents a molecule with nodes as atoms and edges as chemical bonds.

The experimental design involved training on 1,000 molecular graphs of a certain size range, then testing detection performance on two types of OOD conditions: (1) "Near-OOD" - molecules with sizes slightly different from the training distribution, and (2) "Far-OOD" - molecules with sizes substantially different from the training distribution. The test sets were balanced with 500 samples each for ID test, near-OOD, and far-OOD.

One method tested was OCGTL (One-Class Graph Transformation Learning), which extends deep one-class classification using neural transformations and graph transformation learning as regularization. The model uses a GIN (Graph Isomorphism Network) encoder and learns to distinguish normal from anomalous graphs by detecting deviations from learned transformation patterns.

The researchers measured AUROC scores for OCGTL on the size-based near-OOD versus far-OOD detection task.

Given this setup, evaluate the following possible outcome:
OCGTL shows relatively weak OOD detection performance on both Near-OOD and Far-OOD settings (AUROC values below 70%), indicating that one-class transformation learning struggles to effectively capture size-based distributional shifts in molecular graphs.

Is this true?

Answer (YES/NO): NO